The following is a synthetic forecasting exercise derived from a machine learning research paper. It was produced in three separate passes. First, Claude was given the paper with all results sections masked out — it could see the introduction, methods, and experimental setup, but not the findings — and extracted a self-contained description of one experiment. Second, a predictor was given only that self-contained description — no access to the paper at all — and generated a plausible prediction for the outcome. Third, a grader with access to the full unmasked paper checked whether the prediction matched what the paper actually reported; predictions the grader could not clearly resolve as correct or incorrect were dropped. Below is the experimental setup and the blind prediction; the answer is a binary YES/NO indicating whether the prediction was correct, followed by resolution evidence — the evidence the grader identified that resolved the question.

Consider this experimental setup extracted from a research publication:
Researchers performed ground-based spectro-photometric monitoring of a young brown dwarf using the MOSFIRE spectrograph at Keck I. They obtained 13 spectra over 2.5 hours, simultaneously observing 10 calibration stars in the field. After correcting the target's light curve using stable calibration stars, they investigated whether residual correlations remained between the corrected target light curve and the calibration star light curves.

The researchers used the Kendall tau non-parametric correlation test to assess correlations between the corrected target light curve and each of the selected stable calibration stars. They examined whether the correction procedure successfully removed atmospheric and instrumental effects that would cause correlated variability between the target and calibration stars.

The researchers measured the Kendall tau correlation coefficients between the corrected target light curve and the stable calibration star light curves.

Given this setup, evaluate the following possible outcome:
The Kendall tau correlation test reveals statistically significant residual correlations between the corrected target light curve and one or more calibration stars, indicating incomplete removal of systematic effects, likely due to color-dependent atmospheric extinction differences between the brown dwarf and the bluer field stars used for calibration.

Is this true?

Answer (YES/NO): NO